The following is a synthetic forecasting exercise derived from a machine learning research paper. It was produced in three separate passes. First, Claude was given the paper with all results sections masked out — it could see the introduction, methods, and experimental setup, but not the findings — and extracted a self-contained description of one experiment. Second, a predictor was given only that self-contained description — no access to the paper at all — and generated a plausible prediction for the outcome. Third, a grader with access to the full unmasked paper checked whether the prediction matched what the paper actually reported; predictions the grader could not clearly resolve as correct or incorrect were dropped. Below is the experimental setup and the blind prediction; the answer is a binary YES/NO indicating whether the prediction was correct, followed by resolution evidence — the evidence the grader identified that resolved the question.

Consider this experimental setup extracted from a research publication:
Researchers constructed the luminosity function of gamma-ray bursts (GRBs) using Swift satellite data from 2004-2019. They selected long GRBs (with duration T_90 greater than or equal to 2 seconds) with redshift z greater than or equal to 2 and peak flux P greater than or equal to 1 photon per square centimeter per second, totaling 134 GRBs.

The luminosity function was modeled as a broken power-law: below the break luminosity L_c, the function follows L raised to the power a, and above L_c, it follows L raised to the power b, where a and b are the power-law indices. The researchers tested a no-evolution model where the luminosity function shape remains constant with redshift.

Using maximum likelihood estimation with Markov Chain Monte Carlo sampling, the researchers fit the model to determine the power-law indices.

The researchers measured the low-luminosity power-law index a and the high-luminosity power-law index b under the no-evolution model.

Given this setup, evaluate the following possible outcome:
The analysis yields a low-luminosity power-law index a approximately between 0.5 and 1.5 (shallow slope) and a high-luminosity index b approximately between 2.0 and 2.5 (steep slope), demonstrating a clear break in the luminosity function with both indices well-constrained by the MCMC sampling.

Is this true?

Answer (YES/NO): NO